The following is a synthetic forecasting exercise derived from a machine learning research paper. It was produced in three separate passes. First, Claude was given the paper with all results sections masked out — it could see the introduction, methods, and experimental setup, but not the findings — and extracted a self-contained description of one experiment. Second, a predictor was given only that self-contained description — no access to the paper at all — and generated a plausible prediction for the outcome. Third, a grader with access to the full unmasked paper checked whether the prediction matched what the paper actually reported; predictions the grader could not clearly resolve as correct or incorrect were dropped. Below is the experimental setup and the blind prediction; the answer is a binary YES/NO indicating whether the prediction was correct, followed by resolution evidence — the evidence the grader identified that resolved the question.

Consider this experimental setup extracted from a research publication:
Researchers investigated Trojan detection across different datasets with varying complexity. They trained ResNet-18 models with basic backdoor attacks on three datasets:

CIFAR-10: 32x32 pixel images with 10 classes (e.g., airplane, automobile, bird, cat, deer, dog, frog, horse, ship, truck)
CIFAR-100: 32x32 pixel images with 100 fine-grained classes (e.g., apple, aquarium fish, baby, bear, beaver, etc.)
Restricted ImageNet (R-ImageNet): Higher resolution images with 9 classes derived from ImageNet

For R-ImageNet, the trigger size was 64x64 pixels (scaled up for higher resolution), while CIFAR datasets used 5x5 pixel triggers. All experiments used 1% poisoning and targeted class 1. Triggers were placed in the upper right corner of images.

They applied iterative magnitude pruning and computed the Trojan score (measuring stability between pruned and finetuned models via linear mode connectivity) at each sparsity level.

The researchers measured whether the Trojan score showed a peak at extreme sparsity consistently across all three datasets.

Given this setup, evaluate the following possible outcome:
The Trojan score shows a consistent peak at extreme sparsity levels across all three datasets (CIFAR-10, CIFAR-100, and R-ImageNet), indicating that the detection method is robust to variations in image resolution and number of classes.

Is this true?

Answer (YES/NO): YES